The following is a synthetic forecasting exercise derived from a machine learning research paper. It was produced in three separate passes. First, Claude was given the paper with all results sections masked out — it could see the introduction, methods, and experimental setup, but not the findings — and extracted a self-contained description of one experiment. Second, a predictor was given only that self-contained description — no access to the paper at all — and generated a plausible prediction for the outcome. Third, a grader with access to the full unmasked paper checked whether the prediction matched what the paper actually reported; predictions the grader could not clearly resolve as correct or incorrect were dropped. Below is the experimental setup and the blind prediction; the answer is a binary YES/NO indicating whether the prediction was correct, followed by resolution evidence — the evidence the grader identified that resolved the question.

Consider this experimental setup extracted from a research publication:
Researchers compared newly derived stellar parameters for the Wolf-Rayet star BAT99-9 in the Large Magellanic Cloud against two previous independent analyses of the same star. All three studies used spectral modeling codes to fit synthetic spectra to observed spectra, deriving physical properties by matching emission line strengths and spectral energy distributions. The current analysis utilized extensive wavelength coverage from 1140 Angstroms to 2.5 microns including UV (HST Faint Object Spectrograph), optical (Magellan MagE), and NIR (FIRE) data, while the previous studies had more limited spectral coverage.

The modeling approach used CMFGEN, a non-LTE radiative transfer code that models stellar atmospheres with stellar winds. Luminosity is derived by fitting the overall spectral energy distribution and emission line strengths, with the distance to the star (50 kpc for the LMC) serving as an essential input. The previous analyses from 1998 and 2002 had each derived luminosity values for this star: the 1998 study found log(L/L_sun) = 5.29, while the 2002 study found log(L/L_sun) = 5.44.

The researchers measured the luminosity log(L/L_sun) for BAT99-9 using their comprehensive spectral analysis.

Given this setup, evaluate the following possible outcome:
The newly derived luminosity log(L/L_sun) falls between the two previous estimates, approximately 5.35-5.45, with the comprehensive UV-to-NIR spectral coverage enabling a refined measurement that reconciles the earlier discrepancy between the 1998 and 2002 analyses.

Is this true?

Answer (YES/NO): NO